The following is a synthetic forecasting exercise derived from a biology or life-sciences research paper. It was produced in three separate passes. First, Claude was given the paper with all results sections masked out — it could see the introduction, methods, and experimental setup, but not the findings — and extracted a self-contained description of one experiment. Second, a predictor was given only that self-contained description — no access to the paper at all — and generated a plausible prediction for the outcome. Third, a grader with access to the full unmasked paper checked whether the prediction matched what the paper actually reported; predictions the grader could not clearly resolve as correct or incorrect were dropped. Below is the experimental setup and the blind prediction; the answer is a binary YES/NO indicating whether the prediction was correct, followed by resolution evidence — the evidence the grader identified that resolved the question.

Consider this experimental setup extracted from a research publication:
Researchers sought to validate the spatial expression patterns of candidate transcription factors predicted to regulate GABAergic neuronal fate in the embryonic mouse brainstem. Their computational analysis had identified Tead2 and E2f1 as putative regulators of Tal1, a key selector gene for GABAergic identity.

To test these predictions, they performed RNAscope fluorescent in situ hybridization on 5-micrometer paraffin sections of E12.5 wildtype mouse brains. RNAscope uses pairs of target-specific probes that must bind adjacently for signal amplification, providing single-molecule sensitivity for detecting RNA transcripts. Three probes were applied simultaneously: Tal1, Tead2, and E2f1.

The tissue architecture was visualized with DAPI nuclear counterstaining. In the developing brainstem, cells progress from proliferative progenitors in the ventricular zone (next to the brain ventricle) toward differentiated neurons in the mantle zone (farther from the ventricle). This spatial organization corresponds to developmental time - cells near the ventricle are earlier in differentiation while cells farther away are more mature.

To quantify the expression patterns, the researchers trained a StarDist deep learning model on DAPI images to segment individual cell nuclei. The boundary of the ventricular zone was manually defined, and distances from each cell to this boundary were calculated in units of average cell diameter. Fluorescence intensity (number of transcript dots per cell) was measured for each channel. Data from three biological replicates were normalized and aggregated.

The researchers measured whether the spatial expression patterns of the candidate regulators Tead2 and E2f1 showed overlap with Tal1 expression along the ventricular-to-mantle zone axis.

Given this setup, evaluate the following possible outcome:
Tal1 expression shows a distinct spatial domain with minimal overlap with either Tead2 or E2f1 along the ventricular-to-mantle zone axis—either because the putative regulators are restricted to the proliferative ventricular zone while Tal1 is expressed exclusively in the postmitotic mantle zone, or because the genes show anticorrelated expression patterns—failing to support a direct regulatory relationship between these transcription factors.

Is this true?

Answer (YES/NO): NO